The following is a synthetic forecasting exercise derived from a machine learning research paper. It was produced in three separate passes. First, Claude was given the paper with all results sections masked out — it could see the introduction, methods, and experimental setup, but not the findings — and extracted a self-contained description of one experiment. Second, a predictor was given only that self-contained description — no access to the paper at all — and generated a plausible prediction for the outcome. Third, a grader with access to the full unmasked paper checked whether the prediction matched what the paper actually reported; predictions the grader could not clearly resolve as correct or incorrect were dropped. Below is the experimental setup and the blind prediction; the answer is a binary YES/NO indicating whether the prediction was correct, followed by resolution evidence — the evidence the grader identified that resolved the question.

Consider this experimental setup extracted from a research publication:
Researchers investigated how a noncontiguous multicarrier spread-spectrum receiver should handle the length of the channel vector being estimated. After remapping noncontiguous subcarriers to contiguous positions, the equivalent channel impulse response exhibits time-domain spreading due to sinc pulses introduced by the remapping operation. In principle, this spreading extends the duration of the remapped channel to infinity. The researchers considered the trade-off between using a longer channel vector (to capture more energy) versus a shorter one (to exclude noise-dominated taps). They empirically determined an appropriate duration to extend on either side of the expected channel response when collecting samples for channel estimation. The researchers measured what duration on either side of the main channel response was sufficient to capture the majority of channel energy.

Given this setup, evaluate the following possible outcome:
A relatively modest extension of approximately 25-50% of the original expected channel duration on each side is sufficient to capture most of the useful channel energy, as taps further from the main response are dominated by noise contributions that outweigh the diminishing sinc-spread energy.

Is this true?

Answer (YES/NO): NO